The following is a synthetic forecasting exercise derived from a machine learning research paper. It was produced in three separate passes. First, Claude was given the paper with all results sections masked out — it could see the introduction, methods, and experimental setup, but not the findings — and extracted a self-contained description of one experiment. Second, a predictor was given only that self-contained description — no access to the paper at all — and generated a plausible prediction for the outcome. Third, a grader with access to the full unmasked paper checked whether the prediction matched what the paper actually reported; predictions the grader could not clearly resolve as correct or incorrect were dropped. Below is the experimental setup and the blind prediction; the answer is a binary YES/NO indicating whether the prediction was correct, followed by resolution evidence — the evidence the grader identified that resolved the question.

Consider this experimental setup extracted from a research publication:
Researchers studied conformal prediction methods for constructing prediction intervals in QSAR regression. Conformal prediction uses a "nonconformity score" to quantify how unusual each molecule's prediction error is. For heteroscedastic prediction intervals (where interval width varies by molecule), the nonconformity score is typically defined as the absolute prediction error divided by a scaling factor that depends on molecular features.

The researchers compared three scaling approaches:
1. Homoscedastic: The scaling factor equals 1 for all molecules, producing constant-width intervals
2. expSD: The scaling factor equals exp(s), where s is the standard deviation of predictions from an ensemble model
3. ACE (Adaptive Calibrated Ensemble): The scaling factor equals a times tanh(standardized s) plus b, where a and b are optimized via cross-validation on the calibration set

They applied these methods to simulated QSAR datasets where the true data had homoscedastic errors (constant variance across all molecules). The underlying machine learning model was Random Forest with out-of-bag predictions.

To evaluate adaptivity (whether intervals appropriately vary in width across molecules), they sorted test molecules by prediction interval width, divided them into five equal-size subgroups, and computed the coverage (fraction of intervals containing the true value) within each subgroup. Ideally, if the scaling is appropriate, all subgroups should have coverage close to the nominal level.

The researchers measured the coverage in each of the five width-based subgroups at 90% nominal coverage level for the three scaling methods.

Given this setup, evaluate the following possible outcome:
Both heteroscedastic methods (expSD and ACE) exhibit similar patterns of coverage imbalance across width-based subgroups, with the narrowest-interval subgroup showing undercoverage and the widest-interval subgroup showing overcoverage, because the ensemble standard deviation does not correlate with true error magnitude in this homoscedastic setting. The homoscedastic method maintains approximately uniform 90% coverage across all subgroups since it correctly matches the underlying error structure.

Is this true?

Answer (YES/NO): NO